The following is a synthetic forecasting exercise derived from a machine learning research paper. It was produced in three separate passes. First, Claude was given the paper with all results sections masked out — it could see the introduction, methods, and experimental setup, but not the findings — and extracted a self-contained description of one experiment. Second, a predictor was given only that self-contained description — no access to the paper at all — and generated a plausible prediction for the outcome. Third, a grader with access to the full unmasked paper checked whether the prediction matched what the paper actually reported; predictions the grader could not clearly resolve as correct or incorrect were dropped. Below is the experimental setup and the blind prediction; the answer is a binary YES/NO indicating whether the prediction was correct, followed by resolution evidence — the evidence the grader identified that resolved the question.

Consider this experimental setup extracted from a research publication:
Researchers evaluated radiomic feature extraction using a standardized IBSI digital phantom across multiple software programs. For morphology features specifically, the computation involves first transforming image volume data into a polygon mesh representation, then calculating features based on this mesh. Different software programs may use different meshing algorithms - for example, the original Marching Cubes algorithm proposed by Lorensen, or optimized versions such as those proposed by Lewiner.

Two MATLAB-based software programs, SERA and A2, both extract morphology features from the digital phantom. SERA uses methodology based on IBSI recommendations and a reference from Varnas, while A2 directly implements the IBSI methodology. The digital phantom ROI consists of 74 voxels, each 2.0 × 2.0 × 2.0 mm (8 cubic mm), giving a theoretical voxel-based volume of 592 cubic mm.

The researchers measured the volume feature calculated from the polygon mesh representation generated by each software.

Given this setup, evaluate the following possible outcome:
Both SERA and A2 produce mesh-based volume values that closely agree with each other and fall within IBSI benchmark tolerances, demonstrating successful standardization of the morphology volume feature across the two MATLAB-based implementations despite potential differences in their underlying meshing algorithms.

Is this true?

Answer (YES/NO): NO